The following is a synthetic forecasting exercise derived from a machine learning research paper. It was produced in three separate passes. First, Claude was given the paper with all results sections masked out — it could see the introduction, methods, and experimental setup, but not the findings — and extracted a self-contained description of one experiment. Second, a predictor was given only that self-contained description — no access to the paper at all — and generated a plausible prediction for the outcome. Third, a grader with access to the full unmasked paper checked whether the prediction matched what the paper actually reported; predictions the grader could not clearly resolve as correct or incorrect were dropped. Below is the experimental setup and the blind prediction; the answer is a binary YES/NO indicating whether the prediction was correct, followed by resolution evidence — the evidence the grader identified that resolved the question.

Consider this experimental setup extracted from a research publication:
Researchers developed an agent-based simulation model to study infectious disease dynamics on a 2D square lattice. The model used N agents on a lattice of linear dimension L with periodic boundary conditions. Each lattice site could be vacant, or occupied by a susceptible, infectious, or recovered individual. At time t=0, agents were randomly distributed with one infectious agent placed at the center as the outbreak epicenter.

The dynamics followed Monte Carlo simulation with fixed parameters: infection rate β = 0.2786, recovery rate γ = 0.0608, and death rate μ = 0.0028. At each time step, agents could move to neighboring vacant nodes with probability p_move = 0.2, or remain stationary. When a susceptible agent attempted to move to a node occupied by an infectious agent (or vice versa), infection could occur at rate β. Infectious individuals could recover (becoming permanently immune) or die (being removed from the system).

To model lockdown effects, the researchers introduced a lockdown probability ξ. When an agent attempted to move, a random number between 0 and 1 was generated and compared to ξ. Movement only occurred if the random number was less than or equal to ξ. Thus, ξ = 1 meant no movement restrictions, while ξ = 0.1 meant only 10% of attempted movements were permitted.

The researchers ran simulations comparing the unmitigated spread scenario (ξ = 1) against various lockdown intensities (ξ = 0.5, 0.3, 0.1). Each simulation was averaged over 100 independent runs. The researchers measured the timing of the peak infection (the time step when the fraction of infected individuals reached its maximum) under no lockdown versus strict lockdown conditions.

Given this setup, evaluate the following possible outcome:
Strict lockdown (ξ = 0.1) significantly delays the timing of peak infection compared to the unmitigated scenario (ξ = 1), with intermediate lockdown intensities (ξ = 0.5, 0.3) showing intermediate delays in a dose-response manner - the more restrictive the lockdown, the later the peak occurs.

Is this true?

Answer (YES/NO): YES